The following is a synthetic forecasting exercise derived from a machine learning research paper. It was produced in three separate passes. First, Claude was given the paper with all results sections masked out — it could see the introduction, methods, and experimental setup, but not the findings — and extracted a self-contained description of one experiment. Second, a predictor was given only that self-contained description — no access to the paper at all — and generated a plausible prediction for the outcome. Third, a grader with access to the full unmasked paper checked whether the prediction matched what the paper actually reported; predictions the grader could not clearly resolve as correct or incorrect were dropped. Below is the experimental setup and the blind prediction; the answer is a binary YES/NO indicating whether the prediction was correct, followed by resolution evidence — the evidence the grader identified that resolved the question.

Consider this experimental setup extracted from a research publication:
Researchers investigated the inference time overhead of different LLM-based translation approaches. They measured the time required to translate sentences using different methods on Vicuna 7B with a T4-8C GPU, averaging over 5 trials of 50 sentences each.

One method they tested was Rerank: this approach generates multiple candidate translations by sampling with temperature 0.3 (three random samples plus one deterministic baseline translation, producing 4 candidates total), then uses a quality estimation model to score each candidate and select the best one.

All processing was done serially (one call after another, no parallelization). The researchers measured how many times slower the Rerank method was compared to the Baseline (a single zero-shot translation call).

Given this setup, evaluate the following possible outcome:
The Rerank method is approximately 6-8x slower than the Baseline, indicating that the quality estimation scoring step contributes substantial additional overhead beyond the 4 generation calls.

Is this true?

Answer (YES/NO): NO